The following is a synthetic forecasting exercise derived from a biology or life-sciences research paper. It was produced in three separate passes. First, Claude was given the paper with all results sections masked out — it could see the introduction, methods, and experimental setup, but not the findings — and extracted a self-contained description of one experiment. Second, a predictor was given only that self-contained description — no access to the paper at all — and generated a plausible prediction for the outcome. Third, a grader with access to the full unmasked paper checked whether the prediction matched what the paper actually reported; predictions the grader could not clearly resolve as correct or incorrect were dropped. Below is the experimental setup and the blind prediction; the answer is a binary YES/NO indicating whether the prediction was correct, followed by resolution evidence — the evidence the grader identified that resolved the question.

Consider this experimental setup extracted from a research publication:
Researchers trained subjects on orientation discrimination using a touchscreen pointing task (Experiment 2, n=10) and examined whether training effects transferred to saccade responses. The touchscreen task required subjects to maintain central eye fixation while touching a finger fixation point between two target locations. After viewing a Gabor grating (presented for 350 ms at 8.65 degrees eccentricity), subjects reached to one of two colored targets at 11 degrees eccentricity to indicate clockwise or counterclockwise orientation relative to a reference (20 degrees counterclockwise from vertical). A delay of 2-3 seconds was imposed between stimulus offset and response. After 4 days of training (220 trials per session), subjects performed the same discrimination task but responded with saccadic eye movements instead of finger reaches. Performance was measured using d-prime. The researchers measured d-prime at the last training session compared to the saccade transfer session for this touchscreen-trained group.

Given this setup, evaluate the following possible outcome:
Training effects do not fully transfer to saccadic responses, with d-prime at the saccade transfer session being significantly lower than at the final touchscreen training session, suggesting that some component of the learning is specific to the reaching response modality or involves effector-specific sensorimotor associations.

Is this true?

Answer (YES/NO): NO